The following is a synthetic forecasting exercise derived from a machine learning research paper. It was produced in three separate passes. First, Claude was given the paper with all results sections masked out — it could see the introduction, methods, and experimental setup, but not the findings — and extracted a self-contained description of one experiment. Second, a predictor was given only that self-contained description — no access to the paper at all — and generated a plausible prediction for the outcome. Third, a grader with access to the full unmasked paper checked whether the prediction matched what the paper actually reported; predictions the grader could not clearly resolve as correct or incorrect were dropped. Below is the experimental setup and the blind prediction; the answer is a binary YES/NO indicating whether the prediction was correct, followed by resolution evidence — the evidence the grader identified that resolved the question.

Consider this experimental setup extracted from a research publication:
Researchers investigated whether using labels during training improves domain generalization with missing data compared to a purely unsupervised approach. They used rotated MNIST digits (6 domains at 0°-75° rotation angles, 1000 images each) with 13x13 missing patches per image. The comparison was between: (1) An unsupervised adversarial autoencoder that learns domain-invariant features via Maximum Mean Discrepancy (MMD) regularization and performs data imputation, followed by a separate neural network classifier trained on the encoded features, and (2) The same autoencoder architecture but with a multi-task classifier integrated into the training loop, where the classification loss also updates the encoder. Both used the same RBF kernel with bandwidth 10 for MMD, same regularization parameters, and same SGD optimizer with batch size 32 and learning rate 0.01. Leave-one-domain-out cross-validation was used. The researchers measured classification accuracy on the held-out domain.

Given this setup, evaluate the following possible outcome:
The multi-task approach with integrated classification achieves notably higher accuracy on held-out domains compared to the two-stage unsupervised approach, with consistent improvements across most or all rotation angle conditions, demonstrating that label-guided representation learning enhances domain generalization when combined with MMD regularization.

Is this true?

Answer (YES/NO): NO